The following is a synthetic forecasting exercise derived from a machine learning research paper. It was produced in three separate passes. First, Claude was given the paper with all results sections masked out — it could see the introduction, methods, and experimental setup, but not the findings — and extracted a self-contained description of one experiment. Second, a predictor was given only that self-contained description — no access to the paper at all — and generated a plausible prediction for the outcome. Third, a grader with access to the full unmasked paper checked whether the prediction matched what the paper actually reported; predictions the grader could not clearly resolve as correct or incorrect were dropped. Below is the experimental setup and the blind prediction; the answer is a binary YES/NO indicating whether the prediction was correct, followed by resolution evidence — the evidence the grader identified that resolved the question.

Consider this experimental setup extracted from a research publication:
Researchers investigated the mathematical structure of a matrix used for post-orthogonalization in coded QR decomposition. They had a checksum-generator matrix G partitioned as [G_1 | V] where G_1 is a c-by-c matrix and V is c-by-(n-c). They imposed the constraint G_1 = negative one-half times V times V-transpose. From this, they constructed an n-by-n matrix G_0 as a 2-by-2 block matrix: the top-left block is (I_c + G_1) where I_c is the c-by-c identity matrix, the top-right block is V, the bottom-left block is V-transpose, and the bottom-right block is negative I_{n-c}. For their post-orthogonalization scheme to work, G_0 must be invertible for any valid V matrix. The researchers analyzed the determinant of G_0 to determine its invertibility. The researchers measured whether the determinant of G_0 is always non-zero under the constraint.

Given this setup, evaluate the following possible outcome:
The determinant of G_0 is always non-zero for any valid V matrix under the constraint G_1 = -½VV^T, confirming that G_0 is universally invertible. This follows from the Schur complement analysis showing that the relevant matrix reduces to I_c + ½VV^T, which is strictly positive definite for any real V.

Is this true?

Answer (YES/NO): YES